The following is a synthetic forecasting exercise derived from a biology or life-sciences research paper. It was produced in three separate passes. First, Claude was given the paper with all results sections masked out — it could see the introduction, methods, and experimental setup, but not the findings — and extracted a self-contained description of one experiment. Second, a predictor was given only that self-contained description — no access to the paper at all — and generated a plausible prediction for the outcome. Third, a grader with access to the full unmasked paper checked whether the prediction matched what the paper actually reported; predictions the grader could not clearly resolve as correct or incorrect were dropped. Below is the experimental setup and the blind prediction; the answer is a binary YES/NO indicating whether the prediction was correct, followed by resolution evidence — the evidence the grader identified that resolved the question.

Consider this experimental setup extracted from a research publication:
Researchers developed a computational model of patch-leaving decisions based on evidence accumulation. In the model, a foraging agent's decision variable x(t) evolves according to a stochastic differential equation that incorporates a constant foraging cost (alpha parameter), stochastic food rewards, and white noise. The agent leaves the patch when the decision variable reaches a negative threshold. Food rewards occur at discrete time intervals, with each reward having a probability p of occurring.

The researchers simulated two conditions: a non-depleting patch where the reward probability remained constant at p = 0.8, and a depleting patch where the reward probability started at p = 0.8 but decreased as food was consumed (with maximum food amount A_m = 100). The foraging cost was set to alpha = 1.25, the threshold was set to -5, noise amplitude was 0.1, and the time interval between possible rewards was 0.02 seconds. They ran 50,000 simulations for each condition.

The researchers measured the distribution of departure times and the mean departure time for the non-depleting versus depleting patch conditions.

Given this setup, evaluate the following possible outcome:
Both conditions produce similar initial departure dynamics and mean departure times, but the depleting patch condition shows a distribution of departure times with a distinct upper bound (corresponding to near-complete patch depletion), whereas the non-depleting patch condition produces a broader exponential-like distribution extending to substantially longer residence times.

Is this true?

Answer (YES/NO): NO